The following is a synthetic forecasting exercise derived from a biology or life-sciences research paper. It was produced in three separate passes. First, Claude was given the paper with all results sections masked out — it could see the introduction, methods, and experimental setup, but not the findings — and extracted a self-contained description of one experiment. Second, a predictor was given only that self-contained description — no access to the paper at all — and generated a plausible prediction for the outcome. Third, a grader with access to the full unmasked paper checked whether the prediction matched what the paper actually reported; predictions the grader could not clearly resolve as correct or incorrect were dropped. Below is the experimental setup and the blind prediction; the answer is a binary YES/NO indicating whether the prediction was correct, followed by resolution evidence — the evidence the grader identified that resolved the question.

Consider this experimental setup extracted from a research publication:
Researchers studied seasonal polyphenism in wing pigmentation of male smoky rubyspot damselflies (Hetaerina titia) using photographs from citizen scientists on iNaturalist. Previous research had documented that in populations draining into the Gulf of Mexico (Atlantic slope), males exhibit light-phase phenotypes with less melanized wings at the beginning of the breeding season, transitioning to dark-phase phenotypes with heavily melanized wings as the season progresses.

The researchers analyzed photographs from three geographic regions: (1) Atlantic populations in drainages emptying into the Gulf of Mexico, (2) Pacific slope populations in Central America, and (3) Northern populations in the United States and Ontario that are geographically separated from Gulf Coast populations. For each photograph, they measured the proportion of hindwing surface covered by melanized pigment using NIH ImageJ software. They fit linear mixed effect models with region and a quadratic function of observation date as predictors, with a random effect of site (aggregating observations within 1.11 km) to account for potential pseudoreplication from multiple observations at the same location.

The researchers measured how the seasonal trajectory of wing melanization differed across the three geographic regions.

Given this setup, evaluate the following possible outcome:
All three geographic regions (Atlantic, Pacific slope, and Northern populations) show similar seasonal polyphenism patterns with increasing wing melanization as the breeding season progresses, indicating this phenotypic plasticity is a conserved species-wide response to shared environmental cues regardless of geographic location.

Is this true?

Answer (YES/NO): NO